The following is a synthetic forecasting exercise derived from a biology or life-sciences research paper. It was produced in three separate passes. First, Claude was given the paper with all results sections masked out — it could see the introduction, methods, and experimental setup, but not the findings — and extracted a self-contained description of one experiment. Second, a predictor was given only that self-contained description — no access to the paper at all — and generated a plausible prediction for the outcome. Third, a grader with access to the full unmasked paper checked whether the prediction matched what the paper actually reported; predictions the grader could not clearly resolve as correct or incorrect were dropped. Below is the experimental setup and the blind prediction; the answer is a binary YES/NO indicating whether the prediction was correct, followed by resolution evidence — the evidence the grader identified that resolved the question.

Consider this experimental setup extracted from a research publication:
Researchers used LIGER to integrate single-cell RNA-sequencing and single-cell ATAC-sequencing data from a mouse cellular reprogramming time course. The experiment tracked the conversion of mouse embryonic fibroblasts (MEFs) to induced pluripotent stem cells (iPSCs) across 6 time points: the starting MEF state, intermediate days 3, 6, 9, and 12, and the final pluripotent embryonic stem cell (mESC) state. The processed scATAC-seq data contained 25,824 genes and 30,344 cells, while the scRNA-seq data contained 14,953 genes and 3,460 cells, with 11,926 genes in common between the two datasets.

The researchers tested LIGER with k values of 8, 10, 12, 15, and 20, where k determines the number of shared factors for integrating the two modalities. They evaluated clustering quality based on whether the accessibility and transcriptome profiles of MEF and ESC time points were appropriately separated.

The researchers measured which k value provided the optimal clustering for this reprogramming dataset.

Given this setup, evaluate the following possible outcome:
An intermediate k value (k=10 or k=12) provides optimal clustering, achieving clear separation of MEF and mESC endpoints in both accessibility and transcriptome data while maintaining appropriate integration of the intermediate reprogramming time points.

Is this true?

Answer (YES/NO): NO